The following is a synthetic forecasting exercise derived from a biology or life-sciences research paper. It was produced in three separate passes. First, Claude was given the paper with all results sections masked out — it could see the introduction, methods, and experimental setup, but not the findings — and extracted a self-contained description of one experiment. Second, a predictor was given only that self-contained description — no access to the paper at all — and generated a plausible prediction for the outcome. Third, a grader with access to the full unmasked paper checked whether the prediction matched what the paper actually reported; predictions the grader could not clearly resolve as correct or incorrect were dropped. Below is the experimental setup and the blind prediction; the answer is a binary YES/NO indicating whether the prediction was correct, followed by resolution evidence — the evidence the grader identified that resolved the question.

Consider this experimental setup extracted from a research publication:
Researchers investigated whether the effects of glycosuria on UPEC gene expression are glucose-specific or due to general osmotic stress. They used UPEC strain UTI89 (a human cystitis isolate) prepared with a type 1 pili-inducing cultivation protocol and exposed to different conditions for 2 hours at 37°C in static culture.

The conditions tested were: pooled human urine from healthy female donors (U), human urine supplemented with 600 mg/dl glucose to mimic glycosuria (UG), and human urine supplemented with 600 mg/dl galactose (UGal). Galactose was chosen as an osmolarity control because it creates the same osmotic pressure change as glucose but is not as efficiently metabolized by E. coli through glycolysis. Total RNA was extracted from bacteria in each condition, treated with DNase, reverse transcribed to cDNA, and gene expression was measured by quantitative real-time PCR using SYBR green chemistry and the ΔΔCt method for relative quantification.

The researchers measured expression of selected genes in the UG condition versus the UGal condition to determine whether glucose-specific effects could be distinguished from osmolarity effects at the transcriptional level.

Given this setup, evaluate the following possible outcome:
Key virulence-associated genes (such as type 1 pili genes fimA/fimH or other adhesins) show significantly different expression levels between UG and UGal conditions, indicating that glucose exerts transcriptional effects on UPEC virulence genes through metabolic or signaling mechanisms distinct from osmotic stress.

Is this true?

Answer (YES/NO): NO